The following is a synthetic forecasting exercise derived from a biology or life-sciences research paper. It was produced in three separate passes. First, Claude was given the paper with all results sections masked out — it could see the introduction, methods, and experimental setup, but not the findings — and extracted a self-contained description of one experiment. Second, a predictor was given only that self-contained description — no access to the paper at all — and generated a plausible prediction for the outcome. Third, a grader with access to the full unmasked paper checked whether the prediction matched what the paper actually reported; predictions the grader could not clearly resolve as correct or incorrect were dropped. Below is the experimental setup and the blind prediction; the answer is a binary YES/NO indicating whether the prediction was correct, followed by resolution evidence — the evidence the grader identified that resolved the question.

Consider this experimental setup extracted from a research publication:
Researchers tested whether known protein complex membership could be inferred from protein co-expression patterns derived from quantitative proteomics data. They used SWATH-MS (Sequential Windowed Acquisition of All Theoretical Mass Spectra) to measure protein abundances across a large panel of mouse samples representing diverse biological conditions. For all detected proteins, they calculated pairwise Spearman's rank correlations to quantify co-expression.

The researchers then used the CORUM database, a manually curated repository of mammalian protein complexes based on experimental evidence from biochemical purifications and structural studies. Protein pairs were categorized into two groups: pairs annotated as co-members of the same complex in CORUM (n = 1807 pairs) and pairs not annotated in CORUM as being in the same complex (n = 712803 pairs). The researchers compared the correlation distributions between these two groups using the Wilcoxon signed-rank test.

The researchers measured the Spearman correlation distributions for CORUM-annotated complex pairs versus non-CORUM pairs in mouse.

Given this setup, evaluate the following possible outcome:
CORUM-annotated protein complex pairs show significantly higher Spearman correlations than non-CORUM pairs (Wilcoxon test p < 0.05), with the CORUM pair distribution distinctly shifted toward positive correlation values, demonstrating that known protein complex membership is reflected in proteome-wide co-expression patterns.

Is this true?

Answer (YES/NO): YES